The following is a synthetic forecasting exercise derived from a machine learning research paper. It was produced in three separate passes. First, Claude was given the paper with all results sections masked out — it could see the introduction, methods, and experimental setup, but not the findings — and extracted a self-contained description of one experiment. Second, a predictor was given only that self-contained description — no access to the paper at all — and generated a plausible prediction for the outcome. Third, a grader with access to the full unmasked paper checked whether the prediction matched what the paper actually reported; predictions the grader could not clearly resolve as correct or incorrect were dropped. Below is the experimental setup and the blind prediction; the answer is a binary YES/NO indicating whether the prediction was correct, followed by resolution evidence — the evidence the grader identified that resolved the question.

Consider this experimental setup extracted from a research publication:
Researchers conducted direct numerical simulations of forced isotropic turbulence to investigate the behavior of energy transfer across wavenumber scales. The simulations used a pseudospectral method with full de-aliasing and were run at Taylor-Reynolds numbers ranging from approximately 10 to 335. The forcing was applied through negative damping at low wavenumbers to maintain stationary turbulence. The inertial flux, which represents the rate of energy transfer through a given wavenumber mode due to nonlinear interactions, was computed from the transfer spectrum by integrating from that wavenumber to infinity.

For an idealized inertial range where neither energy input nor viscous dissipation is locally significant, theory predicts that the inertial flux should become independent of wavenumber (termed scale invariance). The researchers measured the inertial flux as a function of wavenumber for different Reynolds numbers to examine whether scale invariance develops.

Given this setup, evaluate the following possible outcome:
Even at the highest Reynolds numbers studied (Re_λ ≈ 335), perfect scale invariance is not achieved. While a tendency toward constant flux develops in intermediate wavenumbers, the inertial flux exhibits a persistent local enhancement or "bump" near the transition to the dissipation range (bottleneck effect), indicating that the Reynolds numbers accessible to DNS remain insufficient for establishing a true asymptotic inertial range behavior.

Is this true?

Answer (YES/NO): NO